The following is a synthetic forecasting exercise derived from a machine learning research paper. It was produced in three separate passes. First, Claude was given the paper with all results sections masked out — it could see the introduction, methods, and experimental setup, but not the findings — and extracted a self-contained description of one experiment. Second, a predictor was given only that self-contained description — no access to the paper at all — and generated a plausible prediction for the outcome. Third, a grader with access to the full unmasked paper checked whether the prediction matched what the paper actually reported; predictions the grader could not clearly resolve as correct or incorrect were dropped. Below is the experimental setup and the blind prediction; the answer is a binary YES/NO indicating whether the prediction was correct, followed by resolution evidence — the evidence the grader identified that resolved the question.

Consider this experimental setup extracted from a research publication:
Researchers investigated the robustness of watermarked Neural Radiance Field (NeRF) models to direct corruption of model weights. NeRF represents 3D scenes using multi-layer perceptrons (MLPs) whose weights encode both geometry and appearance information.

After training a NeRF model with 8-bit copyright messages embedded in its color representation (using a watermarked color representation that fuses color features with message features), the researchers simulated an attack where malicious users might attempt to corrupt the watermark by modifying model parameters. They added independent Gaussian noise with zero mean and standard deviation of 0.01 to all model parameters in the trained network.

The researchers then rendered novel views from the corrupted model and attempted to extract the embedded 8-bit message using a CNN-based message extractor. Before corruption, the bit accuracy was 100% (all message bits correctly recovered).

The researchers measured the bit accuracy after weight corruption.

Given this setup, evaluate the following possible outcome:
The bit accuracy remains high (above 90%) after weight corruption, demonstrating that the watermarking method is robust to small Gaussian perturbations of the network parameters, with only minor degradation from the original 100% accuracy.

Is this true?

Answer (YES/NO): YES